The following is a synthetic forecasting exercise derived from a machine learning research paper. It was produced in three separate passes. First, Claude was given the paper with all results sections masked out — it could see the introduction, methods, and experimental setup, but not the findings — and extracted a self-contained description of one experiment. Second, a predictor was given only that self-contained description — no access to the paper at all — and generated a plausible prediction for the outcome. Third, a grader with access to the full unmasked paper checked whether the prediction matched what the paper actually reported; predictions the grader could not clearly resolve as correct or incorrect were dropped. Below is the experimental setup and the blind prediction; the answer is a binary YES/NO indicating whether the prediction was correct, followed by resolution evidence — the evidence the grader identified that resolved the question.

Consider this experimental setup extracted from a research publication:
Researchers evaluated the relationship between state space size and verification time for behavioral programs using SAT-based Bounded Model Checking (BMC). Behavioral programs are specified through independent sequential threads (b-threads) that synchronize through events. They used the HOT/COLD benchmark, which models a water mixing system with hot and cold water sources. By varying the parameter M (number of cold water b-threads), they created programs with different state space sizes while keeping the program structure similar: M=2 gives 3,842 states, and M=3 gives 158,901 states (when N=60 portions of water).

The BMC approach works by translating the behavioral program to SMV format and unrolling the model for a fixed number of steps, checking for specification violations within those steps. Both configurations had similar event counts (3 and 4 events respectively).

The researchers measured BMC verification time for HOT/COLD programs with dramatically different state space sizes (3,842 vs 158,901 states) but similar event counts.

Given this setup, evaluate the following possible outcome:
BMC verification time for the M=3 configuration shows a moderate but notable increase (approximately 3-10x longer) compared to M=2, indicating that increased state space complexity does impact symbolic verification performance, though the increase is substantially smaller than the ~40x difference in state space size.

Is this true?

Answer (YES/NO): NO